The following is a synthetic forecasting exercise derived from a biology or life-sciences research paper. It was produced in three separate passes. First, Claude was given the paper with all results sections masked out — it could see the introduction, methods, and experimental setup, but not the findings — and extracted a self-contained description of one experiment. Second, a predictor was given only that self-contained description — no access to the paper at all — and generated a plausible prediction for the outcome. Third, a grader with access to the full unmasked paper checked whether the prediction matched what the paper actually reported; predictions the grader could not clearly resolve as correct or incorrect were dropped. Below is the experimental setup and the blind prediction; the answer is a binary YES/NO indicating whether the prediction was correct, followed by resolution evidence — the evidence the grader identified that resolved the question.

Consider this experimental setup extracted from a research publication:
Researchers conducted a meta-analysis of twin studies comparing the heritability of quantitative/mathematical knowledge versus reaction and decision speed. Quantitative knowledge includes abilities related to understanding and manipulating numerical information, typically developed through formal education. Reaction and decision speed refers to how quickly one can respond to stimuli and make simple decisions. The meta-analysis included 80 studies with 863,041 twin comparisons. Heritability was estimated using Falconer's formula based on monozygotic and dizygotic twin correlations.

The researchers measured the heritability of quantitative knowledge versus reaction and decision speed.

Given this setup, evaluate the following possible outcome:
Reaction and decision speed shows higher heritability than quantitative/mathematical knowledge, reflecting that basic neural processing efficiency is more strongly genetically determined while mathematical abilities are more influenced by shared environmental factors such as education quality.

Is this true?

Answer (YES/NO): NO